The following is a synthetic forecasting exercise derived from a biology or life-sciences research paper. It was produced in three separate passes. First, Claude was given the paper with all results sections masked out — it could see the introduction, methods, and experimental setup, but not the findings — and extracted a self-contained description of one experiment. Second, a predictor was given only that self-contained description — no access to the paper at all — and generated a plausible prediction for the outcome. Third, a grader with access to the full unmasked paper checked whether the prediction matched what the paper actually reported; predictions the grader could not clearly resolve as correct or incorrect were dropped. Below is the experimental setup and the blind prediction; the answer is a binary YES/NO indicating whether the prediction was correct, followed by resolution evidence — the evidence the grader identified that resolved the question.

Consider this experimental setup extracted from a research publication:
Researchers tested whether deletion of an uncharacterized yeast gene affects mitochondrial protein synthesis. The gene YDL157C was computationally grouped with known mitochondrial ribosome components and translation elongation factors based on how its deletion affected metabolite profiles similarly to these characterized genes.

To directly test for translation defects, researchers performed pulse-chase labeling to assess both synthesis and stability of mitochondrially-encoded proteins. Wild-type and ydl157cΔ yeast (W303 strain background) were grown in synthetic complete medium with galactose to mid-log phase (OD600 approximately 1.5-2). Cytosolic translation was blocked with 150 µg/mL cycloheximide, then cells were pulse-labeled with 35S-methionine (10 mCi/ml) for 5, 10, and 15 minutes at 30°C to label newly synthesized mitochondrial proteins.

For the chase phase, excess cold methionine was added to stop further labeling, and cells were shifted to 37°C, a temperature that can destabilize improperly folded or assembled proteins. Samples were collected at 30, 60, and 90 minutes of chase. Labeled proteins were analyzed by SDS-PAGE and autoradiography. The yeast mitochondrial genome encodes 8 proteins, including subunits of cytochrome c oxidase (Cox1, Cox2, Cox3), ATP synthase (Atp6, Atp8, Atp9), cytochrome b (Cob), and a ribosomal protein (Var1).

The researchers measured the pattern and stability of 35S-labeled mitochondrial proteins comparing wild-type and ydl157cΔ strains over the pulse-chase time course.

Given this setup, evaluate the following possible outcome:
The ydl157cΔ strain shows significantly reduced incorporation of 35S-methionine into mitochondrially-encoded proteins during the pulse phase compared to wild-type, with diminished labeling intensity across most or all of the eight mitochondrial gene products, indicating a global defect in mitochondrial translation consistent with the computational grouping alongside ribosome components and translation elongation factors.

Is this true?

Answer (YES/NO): YES